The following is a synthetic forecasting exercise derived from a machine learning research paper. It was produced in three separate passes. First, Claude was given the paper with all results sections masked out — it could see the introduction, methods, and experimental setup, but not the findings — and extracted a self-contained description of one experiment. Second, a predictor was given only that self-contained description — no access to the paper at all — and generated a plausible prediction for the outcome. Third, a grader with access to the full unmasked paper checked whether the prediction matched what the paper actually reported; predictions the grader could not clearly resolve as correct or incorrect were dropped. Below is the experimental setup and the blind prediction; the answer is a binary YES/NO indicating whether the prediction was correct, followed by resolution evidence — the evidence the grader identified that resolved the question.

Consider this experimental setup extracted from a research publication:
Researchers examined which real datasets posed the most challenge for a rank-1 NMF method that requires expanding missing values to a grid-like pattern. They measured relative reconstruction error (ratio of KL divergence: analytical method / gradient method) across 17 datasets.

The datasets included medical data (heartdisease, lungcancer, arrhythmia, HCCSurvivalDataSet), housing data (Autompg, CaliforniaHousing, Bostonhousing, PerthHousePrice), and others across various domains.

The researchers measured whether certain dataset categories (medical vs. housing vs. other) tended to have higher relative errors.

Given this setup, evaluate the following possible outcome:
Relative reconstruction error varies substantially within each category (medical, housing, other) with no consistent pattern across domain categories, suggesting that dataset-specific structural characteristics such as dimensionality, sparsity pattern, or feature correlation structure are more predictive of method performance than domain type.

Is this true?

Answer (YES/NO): NO